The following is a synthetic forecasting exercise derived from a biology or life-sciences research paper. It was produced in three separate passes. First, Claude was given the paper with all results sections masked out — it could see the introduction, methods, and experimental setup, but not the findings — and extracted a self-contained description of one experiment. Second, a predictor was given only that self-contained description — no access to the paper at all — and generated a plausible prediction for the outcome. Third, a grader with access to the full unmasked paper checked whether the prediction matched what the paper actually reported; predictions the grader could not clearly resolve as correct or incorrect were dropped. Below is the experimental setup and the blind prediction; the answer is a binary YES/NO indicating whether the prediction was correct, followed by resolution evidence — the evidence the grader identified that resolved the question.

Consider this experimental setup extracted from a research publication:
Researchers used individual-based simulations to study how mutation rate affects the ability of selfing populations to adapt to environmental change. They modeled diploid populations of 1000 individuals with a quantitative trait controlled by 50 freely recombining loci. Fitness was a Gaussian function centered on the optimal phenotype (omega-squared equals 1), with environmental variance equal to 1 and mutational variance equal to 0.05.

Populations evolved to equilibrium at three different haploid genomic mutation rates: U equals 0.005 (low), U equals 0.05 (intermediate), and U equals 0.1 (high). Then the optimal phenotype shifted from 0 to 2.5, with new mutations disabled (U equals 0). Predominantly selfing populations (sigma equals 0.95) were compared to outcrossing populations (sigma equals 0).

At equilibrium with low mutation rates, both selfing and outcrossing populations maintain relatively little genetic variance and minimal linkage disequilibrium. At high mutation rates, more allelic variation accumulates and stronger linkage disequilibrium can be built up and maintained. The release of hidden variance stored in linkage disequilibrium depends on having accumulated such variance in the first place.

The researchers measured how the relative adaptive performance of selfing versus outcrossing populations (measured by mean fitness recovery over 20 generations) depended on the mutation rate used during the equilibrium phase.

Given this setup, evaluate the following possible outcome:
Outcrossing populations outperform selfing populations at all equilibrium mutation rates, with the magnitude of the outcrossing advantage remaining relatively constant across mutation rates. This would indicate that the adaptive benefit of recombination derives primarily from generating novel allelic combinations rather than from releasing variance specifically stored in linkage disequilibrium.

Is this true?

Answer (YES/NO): NO